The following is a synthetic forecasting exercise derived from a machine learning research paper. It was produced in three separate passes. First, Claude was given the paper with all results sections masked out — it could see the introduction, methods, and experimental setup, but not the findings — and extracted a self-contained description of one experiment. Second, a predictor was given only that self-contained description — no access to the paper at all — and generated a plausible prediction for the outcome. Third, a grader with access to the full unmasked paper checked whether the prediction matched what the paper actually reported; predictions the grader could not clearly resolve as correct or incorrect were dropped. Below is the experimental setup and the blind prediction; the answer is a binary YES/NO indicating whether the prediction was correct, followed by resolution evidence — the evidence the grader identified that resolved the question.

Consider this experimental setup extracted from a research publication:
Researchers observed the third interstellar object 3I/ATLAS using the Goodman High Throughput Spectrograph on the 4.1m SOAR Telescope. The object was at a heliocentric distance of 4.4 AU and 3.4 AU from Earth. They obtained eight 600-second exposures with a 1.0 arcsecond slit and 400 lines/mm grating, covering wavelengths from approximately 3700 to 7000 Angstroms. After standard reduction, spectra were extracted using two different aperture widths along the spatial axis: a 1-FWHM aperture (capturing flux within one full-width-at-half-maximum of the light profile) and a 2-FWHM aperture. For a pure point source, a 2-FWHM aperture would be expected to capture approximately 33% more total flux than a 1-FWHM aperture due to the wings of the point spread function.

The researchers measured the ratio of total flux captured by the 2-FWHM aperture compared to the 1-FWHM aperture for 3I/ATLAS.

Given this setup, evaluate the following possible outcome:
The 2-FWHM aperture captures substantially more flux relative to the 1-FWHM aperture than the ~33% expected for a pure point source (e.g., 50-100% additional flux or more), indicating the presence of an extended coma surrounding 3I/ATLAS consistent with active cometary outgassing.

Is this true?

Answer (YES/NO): NO